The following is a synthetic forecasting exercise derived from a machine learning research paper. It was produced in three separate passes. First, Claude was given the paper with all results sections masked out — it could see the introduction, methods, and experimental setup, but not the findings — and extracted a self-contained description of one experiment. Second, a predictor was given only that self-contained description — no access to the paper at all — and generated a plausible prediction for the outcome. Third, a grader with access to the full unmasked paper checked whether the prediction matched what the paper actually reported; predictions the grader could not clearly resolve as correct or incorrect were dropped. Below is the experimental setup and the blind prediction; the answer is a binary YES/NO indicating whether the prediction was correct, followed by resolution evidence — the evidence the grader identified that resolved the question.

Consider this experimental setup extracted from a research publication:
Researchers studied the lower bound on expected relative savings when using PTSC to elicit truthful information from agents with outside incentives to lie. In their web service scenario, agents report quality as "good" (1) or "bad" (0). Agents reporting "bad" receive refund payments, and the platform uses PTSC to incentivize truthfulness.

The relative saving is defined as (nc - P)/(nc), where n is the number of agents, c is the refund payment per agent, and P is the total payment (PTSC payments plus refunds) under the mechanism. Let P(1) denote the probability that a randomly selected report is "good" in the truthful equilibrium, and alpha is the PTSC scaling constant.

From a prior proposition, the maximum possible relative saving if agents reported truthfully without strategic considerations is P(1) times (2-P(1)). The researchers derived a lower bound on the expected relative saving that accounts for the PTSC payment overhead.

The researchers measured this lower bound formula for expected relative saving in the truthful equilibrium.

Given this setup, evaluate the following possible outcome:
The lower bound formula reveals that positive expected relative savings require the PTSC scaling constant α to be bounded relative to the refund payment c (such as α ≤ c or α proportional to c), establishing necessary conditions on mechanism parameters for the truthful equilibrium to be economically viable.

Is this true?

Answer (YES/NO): YES